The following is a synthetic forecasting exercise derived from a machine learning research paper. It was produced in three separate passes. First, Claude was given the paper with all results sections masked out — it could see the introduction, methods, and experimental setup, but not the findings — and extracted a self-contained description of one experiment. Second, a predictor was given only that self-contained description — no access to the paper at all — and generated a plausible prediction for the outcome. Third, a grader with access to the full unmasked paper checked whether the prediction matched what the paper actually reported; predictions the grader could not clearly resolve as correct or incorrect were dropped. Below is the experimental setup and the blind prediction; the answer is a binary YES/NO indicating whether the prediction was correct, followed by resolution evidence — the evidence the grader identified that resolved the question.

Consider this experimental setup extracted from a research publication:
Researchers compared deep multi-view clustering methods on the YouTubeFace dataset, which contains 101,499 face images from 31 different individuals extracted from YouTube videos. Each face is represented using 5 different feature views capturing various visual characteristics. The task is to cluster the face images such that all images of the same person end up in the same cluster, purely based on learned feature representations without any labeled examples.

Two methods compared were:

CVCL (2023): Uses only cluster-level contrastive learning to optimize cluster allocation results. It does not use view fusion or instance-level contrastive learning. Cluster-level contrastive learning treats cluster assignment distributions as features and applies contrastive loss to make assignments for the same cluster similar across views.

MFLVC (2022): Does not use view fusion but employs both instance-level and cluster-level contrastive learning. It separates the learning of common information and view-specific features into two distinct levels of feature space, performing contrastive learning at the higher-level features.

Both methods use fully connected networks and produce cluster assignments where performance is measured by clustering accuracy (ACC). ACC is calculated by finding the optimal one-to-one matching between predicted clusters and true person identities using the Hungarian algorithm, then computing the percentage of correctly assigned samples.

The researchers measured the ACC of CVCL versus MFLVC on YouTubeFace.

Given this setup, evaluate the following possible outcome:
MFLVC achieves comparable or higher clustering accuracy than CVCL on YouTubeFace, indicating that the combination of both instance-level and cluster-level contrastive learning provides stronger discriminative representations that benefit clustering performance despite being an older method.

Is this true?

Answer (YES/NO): NO